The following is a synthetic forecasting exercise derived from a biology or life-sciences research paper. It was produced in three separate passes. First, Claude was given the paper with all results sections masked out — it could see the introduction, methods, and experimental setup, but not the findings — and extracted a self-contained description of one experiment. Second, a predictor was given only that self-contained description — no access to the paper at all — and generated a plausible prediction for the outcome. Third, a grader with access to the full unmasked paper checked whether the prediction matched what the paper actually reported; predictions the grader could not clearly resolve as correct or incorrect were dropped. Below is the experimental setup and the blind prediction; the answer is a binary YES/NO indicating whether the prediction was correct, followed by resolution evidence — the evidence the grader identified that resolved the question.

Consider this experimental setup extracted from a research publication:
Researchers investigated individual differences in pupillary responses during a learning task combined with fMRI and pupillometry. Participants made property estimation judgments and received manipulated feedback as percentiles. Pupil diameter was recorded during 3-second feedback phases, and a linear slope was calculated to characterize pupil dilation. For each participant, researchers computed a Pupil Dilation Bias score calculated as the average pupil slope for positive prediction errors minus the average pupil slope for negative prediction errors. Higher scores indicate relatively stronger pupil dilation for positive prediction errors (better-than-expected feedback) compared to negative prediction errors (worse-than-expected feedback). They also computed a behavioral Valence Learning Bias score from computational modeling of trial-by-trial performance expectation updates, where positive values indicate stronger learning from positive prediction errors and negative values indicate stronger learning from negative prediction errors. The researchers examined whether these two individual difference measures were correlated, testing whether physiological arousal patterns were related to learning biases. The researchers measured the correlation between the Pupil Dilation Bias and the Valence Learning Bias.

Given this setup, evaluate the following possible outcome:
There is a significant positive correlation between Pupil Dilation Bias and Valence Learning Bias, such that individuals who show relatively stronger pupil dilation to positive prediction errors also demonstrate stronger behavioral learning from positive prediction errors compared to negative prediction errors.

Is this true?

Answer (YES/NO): YES